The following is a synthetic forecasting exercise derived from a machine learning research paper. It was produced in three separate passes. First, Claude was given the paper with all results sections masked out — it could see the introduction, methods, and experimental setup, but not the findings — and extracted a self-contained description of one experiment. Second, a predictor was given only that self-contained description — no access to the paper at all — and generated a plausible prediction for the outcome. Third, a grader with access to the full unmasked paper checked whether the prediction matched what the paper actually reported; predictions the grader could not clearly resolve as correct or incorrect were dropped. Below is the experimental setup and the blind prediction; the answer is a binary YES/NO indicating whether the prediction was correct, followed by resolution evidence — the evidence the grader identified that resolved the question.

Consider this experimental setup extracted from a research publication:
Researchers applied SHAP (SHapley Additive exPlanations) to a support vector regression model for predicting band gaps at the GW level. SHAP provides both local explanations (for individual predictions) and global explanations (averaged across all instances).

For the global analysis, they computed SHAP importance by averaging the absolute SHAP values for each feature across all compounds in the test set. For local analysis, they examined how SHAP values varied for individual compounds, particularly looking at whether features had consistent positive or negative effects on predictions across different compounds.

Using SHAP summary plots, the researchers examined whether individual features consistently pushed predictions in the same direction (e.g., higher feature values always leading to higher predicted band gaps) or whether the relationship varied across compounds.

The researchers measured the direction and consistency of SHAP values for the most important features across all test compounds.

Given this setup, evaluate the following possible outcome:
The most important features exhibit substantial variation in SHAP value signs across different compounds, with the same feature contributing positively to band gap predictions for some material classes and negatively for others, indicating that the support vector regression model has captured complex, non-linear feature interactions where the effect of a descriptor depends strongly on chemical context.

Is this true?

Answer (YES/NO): NO